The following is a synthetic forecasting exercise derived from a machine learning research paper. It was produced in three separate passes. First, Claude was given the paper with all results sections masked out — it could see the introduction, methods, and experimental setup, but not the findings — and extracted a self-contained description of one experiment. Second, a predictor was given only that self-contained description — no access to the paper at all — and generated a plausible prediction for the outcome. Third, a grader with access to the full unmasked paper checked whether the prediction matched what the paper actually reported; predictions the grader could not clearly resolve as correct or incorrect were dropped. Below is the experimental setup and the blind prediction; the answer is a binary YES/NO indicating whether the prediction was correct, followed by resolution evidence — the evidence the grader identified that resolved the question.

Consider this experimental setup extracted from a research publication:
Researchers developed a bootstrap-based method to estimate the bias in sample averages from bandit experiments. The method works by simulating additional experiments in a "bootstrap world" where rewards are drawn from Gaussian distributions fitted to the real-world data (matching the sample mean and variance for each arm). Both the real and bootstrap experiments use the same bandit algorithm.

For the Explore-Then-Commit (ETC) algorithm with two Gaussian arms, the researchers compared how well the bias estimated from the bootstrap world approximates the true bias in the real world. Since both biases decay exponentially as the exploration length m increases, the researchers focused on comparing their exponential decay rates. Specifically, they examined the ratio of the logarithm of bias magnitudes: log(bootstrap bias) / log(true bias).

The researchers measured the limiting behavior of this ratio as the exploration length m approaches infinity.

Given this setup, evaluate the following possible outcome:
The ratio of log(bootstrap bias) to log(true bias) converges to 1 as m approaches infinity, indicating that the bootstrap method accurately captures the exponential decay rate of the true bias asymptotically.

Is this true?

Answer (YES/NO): YES